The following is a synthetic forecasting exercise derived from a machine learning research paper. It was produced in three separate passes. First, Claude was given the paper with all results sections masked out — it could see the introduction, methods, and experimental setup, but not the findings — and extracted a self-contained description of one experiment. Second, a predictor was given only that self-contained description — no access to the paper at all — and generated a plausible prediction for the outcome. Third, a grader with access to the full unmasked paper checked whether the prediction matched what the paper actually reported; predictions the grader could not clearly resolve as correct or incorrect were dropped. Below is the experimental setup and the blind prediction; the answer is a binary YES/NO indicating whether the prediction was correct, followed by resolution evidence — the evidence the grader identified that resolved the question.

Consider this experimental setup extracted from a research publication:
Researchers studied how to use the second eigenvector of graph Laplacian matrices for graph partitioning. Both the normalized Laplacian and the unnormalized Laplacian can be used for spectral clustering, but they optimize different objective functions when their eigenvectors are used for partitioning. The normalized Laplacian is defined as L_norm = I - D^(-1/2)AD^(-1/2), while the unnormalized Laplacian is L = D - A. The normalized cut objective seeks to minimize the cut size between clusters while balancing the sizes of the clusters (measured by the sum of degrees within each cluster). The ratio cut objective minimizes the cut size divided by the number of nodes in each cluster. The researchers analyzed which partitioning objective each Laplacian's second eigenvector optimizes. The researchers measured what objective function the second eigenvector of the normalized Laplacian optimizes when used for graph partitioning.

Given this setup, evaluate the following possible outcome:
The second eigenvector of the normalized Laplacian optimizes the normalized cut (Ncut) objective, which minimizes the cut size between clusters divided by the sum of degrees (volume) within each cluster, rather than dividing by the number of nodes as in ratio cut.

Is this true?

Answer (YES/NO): YES